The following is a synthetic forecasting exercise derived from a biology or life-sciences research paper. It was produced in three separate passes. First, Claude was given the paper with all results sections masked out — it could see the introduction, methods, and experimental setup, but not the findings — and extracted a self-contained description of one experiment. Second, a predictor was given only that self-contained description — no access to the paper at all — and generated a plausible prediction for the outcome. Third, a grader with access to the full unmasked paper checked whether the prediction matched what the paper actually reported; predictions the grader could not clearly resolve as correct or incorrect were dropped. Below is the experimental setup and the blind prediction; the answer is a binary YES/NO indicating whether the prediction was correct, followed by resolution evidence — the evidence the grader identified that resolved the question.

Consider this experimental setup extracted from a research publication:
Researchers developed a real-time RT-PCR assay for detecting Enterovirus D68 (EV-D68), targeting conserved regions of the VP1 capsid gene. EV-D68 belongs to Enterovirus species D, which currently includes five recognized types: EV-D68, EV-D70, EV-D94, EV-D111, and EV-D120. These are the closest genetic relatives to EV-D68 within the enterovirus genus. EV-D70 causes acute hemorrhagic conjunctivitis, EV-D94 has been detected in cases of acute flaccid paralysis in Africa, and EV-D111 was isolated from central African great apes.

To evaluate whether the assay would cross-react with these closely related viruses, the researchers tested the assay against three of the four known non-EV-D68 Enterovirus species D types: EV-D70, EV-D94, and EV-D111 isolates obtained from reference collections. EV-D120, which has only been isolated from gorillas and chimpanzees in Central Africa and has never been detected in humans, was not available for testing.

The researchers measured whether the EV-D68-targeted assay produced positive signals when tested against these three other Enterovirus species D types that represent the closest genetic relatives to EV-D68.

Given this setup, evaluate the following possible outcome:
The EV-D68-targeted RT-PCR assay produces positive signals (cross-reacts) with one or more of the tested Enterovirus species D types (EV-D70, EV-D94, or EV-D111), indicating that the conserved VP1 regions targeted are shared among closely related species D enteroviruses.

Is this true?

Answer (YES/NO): NO